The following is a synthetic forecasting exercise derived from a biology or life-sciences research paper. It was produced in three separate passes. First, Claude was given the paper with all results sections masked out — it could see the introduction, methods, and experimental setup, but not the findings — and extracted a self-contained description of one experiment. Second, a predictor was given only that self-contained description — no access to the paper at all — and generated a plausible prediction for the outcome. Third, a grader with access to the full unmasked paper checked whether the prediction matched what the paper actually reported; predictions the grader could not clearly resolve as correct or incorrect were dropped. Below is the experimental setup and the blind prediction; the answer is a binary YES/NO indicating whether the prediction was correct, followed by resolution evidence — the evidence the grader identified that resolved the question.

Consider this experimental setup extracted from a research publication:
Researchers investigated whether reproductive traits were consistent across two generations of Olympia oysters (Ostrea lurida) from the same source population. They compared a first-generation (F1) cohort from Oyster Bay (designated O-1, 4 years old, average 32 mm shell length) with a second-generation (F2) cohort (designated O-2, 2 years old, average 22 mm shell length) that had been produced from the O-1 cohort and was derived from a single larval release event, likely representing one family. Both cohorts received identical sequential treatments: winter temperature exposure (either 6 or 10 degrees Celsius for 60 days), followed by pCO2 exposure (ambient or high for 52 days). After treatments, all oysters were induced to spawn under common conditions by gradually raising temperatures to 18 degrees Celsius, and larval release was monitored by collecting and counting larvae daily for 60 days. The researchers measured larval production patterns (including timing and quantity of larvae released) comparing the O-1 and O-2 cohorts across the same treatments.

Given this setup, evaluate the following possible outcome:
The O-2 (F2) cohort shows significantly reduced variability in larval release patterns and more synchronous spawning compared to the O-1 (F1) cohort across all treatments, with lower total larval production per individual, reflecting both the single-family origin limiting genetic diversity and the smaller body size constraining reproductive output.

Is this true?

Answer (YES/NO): NO